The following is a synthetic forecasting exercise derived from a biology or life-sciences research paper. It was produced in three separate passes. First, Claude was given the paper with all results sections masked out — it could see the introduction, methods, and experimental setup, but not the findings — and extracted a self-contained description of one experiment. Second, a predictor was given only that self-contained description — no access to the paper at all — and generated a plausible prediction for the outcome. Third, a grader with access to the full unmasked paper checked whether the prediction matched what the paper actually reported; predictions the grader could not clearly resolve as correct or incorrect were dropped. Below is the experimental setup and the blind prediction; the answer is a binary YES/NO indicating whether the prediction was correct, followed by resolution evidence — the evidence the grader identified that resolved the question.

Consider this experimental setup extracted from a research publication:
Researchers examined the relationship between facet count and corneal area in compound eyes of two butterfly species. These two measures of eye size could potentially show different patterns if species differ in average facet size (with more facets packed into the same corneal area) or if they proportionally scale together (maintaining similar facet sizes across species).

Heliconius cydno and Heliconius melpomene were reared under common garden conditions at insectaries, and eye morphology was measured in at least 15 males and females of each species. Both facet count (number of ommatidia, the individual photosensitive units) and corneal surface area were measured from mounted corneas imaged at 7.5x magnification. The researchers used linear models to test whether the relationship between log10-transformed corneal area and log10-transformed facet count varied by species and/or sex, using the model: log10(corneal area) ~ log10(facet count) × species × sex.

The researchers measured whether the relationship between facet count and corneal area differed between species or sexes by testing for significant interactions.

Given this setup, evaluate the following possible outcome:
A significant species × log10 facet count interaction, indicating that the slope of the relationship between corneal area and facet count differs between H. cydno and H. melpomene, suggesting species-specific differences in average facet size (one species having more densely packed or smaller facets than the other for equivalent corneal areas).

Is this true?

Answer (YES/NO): NO